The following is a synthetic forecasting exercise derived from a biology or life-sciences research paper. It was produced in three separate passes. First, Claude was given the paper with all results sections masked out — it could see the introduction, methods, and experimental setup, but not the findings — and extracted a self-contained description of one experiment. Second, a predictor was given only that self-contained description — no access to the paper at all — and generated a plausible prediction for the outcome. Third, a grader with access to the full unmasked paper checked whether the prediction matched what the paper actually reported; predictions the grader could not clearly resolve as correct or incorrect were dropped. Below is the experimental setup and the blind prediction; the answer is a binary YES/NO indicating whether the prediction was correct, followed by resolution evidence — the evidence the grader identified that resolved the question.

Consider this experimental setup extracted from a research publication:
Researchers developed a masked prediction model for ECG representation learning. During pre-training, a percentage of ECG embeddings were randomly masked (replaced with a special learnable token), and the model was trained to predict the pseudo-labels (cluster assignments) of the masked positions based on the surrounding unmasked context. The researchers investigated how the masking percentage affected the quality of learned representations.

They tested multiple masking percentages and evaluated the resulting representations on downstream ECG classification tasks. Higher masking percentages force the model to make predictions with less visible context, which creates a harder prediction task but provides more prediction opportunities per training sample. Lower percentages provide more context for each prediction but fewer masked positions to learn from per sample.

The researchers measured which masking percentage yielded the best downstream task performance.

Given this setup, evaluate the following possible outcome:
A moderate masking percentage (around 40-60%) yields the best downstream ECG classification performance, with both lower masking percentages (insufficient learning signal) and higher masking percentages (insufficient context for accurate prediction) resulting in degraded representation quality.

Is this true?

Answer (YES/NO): NO